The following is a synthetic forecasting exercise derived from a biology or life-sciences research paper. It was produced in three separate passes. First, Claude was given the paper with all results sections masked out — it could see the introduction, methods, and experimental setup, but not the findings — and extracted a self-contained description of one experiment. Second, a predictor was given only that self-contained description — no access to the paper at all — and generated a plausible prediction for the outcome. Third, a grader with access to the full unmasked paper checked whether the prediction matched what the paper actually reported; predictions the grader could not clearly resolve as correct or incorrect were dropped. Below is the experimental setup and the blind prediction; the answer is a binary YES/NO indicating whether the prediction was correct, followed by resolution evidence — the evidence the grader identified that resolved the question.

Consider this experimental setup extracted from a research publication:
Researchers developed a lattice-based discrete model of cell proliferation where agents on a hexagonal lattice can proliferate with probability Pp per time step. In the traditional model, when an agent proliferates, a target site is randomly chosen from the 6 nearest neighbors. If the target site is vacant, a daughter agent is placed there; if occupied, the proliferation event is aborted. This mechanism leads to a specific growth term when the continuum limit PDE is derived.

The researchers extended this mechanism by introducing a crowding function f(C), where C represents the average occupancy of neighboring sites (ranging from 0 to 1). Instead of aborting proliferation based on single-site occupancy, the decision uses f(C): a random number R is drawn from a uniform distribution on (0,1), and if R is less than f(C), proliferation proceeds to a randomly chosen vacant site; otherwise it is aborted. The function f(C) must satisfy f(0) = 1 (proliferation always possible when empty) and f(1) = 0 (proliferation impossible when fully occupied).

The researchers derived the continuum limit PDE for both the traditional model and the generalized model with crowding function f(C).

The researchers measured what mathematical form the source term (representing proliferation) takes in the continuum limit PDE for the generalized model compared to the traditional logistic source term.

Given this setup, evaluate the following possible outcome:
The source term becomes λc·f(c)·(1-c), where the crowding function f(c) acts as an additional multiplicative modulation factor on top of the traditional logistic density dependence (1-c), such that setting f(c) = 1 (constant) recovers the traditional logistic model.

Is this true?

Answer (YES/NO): NO